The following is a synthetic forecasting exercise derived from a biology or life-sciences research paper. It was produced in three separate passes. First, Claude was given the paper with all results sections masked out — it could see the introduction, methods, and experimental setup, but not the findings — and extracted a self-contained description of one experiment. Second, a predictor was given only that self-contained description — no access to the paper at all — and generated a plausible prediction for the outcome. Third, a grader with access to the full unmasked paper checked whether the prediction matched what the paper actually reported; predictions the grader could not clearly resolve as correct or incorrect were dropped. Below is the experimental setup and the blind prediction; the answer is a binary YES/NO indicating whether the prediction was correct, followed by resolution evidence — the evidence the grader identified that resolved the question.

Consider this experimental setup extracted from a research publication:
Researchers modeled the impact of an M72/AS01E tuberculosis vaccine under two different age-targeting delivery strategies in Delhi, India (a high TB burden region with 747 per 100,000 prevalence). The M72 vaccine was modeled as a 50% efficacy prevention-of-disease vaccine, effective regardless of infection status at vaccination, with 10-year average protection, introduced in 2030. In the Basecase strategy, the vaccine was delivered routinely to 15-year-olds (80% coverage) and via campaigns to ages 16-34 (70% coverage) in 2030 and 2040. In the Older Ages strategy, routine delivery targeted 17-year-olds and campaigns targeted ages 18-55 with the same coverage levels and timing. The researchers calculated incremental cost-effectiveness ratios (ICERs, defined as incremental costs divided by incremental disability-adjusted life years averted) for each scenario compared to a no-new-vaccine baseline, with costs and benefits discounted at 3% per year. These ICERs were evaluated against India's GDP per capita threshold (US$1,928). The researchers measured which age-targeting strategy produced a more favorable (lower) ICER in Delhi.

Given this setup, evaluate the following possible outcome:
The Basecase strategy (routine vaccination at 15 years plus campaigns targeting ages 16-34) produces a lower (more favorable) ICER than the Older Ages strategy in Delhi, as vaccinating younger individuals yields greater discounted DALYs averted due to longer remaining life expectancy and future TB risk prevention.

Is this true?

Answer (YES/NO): YES